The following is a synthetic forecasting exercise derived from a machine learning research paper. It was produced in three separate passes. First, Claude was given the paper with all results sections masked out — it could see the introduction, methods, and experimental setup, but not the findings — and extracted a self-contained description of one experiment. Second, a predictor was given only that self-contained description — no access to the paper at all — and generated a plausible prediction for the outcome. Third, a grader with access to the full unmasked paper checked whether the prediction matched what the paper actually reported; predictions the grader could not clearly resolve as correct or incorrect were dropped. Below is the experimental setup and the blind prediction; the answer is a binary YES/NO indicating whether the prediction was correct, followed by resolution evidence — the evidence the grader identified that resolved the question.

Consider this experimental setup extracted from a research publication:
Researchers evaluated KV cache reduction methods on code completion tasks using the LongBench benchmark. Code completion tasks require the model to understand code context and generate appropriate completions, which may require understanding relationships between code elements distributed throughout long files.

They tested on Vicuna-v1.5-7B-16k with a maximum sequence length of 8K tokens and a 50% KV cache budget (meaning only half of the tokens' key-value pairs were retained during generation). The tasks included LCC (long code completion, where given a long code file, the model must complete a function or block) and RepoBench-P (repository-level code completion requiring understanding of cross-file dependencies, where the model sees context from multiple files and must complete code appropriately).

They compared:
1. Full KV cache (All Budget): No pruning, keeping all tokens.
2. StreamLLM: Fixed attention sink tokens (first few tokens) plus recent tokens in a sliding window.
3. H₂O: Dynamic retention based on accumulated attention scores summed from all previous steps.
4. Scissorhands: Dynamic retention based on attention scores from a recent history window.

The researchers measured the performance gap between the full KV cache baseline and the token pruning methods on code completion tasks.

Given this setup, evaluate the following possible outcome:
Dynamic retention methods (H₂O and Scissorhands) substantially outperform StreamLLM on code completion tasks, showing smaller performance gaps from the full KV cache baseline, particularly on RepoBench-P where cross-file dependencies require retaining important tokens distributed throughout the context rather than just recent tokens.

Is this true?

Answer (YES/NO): NO